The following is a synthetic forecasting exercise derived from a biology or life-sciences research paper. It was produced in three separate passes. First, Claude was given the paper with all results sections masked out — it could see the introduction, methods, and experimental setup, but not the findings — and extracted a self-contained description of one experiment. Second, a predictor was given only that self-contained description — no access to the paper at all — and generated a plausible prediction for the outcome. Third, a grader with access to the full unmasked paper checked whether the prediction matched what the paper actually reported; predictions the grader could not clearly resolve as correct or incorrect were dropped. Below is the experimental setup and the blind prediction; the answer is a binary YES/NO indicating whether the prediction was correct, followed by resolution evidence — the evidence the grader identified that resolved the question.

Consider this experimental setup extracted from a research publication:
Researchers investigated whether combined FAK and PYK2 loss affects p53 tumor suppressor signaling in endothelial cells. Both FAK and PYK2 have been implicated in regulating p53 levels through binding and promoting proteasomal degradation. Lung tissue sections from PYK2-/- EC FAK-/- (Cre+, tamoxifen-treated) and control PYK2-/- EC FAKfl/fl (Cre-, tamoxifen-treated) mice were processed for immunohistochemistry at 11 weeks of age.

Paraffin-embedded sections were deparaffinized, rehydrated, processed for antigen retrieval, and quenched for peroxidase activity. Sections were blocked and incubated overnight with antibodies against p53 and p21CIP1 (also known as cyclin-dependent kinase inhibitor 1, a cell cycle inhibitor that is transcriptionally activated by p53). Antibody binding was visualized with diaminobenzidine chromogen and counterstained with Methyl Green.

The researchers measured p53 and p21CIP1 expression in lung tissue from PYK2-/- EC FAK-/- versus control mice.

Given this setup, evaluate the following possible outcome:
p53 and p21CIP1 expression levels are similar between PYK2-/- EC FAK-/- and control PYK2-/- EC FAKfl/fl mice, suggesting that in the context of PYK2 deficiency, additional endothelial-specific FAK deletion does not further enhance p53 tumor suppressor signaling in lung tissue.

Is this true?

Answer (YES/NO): NO